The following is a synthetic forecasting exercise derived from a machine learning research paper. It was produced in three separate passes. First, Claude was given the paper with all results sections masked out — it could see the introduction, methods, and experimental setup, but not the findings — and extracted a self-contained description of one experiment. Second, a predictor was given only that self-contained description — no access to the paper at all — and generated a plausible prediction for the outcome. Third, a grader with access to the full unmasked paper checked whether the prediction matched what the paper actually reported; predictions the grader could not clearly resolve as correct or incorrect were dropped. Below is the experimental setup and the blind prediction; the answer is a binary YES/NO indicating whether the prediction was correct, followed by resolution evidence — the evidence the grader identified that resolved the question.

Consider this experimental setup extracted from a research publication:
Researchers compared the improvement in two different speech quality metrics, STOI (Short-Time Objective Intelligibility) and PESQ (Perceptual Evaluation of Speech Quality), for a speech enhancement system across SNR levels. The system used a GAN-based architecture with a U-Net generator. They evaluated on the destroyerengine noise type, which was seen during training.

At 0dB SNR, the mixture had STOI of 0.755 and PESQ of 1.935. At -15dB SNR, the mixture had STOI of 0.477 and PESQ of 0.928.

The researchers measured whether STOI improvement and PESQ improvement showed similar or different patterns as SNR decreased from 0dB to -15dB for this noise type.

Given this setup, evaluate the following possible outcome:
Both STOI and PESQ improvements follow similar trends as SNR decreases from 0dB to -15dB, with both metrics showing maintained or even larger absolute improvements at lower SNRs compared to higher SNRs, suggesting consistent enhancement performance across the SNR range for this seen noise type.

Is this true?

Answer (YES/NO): YES